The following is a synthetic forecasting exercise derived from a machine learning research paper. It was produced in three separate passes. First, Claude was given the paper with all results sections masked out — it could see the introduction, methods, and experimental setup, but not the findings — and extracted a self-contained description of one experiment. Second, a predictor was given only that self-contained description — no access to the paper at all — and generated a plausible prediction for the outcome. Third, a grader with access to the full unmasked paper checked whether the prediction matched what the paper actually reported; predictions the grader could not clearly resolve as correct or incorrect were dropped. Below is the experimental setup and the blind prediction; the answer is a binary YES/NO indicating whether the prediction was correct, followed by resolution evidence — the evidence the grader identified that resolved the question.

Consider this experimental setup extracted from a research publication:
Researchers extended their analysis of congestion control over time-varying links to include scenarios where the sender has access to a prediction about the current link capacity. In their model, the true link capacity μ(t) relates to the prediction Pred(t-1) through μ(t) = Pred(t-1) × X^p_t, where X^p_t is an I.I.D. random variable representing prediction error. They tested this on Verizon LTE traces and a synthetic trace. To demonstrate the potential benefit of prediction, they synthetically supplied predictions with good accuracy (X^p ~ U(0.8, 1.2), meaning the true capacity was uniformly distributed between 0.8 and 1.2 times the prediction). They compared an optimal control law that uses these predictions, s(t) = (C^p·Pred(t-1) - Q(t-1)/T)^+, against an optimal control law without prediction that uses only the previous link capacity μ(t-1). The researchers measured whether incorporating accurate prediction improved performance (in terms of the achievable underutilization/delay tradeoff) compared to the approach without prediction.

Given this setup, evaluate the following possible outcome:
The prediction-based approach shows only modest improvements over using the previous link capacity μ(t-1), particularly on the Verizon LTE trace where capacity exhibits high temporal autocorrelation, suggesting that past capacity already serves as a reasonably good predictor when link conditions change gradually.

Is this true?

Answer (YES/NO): NO